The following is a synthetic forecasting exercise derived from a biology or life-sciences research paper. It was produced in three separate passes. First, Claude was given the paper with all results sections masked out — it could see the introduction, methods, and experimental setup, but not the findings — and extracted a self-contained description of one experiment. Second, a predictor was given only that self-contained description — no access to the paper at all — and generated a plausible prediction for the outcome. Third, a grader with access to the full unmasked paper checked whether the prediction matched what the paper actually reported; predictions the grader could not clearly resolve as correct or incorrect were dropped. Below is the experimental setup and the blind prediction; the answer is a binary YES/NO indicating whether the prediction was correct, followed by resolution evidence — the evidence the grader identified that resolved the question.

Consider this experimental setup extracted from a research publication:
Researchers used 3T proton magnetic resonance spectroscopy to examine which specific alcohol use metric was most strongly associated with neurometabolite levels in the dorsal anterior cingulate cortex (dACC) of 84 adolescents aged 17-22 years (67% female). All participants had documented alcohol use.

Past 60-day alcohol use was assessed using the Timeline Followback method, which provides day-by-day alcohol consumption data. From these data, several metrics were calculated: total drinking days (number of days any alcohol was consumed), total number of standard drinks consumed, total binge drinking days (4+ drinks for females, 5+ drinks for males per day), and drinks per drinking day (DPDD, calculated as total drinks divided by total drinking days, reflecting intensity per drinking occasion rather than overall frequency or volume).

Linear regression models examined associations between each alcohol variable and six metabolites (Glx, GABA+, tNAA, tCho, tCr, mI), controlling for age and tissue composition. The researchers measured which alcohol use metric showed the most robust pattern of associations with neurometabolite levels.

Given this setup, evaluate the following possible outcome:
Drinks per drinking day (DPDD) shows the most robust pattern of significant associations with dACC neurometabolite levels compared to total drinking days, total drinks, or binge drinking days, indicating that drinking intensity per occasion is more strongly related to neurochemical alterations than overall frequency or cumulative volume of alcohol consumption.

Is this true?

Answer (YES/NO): NO